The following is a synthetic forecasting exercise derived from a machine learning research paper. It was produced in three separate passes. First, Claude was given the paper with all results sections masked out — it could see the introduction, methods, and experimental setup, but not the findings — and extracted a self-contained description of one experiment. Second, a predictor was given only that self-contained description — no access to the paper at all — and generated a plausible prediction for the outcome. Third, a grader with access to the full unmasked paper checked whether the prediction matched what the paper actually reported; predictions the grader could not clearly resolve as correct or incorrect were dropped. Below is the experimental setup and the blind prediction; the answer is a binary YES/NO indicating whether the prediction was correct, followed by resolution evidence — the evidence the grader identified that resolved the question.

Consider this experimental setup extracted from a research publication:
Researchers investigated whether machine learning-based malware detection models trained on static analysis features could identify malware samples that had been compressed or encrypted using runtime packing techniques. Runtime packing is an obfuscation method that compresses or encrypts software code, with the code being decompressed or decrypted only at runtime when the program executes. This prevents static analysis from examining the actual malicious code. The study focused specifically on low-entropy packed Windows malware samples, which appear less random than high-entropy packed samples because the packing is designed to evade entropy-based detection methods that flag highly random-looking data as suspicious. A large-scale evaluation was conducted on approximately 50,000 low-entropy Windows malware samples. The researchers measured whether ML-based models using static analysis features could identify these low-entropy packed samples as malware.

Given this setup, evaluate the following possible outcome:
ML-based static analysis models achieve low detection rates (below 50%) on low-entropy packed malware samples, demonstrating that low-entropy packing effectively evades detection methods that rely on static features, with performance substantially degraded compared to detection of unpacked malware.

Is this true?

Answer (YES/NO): YES